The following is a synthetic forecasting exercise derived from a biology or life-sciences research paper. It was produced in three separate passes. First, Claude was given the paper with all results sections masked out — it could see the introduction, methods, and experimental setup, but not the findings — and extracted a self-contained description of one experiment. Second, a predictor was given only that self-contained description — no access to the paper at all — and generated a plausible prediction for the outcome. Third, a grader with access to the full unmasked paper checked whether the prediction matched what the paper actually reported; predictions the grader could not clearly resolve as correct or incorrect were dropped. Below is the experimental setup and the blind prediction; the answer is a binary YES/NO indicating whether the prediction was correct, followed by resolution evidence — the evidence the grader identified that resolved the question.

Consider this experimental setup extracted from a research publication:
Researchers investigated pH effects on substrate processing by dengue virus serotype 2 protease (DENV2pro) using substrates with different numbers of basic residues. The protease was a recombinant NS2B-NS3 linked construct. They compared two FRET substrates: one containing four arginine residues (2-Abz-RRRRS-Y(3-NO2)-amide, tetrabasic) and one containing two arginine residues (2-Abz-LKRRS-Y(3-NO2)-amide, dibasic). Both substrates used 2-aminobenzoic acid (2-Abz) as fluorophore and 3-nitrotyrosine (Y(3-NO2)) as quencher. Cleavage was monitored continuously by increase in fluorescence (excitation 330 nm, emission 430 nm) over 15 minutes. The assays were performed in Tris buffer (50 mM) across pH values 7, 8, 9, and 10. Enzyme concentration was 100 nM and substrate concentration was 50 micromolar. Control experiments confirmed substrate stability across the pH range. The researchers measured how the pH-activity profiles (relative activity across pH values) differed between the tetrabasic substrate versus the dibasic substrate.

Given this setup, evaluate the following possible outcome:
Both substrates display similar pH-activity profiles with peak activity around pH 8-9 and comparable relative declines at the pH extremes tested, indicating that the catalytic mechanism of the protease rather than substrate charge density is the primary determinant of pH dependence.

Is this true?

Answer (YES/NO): NO